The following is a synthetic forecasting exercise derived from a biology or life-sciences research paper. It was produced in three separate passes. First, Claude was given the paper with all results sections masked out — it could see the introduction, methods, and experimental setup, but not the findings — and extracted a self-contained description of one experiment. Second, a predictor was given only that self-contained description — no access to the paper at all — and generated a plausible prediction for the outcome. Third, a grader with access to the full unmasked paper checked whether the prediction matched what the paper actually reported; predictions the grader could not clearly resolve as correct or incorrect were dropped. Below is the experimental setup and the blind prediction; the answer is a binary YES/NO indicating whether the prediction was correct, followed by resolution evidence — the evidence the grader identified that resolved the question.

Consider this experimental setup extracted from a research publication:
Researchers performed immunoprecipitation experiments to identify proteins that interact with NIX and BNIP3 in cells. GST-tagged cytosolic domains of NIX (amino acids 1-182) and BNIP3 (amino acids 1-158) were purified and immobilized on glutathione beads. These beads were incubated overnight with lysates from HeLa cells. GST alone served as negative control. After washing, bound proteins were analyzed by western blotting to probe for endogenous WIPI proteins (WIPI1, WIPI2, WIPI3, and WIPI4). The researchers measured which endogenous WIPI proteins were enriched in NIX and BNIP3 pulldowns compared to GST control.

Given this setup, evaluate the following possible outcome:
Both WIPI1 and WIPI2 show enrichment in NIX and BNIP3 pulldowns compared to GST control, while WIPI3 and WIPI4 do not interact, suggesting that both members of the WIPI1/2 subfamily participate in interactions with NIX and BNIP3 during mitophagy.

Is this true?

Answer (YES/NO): NO